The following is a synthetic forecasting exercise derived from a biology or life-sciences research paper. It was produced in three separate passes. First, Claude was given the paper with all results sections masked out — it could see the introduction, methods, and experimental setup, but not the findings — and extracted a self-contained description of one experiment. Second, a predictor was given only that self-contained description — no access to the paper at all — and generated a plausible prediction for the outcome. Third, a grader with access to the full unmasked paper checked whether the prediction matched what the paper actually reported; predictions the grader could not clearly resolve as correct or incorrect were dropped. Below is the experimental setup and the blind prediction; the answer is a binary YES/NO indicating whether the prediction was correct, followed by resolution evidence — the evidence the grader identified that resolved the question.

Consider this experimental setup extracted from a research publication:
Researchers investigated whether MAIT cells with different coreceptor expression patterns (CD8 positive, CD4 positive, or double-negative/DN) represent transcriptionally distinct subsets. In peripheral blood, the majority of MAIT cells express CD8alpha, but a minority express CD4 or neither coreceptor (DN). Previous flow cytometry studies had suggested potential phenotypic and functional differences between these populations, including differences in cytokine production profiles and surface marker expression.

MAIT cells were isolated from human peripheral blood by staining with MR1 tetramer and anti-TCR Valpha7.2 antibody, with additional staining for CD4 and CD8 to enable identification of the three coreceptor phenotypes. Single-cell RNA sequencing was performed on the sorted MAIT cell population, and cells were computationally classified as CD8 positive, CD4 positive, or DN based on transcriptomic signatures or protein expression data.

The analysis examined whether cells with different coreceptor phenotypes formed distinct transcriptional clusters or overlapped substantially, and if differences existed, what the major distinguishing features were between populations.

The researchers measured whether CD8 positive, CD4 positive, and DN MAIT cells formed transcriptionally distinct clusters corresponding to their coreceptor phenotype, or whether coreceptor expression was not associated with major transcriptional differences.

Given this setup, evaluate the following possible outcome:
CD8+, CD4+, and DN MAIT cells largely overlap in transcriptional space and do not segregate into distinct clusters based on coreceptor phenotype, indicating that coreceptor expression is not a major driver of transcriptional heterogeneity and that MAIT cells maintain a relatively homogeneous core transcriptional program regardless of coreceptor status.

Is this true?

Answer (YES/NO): YES